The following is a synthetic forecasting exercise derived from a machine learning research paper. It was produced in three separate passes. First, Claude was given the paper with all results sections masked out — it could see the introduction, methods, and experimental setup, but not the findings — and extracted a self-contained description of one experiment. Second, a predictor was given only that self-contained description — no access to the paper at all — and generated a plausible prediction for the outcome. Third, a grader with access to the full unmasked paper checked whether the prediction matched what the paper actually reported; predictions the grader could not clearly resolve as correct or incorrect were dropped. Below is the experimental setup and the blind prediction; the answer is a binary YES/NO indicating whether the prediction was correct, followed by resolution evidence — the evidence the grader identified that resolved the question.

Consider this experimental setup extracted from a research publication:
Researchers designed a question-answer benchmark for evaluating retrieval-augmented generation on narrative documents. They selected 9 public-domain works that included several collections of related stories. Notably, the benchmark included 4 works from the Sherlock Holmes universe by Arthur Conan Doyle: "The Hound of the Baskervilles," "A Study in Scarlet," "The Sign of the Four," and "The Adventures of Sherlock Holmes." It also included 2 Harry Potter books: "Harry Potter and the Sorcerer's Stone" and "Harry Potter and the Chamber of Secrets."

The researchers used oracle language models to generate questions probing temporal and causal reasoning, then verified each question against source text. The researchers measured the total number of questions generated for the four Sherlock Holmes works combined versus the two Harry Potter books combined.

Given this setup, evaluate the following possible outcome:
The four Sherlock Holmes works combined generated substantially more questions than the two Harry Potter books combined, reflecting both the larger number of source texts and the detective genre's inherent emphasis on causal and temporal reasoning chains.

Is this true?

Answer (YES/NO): YES